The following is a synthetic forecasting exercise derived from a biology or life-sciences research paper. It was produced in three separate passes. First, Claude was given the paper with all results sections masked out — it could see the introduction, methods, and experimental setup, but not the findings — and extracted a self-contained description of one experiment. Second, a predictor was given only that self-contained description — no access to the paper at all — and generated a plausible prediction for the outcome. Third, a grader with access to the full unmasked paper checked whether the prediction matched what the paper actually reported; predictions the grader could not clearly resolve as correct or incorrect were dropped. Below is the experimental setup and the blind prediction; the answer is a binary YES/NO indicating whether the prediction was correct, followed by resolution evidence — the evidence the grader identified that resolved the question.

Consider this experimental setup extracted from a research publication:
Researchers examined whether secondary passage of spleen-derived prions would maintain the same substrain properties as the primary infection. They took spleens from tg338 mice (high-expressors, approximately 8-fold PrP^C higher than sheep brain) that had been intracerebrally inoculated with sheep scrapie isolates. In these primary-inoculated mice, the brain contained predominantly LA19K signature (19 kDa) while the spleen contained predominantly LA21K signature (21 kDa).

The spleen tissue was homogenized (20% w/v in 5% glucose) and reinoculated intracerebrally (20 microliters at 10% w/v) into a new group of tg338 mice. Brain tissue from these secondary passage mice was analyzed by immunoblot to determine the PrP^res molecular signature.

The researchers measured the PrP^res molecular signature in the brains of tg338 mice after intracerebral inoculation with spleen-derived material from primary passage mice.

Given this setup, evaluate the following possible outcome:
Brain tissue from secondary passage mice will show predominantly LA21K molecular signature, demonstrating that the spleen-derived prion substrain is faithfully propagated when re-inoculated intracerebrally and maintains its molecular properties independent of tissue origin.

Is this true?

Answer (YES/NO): YES